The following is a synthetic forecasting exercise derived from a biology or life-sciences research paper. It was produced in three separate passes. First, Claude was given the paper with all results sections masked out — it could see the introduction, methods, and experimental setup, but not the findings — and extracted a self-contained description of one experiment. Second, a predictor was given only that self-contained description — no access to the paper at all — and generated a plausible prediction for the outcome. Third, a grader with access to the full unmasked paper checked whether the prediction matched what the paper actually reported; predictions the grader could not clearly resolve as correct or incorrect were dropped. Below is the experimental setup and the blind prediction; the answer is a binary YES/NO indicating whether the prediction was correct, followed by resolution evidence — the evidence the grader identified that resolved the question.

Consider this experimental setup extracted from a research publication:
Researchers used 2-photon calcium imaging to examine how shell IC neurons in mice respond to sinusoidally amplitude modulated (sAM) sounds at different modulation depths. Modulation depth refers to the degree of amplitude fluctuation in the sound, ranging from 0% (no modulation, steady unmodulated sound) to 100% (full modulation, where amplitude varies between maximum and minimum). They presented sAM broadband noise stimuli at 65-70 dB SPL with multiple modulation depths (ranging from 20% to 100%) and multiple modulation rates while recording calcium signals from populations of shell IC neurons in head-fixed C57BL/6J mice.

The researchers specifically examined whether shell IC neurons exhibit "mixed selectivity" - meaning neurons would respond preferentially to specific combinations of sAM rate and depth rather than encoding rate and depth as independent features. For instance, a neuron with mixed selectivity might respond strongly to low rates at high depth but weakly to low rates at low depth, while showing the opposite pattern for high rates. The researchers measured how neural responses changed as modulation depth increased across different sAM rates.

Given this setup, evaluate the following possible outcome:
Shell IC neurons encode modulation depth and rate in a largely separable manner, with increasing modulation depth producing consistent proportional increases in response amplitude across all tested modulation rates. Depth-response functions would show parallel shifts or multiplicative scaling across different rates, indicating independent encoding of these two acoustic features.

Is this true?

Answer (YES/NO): NO